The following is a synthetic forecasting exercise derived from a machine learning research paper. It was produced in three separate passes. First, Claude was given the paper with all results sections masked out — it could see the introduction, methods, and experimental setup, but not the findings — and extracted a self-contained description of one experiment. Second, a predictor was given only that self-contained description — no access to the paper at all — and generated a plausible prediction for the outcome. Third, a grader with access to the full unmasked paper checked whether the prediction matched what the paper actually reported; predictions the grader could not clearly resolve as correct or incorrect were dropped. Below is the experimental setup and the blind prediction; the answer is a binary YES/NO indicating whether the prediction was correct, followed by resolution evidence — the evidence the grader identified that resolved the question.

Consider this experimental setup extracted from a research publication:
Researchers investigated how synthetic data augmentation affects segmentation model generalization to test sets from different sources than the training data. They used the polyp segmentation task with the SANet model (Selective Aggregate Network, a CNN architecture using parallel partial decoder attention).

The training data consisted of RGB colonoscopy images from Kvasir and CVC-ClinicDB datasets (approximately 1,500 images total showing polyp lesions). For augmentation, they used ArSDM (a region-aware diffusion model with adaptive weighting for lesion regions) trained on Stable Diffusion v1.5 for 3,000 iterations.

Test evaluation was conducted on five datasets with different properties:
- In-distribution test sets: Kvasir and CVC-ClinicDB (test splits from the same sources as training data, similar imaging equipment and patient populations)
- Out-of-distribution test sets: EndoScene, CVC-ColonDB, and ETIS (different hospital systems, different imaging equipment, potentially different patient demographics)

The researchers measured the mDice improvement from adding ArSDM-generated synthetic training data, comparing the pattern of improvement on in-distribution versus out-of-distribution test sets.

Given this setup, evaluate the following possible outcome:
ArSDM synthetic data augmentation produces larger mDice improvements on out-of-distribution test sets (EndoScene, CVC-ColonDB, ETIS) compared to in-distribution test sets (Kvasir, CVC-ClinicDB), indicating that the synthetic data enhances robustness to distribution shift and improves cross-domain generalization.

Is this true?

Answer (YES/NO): YES